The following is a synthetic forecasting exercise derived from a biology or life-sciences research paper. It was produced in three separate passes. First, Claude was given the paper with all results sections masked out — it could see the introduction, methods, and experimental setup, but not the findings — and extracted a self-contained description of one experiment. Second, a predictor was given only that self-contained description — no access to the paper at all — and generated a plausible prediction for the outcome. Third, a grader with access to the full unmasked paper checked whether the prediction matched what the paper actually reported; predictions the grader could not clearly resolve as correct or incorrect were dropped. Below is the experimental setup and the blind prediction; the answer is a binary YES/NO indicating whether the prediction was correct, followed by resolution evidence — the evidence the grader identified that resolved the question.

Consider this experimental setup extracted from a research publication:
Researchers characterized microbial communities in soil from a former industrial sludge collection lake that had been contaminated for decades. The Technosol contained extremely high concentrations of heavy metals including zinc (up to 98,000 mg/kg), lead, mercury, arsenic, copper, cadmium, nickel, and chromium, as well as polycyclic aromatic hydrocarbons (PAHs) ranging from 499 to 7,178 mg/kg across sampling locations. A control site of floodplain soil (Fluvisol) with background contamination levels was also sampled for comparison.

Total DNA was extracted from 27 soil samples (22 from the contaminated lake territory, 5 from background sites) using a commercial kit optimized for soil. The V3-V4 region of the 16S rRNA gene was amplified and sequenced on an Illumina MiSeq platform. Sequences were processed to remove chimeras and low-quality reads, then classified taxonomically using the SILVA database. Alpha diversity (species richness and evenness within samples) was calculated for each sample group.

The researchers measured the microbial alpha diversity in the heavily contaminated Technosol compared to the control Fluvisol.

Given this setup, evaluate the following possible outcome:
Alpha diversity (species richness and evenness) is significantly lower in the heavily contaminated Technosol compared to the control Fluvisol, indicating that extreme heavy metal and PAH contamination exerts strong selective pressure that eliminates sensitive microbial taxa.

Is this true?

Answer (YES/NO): NO